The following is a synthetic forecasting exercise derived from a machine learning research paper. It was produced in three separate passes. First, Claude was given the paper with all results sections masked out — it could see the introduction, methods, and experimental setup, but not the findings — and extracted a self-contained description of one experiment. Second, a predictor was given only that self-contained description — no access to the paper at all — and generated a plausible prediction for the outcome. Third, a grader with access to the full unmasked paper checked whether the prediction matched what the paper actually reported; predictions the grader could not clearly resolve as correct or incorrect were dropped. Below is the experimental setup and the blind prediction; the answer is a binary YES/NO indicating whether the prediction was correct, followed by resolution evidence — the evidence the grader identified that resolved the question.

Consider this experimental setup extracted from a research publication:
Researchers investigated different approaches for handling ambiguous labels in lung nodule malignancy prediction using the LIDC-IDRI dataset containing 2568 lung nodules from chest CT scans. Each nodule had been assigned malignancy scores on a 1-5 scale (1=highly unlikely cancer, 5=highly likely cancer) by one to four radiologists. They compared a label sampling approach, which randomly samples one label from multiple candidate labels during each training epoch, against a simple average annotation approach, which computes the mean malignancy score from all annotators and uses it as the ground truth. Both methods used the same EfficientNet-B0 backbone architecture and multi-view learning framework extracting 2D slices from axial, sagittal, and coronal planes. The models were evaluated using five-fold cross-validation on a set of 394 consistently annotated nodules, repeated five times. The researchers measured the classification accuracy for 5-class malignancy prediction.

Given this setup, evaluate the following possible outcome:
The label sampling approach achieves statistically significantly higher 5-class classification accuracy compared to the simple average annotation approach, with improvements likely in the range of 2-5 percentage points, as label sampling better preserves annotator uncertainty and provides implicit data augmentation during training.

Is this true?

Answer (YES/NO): NO